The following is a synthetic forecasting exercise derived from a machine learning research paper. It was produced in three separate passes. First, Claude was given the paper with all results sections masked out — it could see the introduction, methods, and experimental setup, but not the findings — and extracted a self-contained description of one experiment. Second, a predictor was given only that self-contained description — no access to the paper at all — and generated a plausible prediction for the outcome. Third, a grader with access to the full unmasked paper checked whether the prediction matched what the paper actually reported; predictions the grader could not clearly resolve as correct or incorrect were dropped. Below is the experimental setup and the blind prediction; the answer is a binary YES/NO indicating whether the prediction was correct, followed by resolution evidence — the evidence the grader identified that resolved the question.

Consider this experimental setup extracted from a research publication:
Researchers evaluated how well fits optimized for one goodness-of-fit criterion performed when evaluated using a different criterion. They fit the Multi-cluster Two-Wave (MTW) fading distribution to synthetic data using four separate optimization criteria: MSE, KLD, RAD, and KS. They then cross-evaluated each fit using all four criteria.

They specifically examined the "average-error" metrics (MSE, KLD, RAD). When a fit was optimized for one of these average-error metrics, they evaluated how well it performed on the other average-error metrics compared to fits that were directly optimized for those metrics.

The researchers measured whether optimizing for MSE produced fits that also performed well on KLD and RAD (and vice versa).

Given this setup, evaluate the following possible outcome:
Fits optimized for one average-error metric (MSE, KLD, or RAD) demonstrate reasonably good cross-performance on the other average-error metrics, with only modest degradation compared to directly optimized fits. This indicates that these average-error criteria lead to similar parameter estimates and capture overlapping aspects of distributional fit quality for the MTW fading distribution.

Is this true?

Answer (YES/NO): YES